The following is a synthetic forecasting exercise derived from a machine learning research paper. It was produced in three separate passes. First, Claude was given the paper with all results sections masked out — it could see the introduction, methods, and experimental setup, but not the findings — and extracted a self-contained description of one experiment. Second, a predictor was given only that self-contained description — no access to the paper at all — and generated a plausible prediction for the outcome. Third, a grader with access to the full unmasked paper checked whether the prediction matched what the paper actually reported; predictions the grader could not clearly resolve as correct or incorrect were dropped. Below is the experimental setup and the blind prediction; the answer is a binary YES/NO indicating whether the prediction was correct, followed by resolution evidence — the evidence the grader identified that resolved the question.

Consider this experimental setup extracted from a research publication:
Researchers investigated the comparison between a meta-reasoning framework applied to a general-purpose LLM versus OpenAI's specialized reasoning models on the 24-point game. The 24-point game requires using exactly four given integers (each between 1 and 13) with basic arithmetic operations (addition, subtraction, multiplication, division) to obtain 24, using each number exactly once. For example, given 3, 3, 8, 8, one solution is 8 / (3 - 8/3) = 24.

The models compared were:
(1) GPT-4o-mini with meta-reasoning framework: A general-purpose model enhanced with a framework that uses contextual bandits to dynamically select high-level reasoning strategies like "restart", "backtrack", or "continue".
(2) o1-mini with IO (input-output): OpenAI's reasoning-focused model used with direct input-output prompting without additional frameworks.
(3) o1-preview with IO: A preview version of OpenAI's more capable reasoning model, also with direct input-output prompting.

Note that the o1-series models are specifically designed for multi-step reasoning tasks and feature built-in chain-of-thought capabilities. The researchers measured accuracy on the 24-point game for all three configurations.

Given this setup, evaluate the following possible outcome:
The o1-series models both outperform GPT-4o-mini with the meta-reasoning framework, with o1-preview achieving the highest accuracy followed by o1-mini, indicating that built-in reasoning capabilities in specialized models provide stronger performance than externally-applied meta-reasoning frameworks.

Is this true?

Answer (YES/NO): NO